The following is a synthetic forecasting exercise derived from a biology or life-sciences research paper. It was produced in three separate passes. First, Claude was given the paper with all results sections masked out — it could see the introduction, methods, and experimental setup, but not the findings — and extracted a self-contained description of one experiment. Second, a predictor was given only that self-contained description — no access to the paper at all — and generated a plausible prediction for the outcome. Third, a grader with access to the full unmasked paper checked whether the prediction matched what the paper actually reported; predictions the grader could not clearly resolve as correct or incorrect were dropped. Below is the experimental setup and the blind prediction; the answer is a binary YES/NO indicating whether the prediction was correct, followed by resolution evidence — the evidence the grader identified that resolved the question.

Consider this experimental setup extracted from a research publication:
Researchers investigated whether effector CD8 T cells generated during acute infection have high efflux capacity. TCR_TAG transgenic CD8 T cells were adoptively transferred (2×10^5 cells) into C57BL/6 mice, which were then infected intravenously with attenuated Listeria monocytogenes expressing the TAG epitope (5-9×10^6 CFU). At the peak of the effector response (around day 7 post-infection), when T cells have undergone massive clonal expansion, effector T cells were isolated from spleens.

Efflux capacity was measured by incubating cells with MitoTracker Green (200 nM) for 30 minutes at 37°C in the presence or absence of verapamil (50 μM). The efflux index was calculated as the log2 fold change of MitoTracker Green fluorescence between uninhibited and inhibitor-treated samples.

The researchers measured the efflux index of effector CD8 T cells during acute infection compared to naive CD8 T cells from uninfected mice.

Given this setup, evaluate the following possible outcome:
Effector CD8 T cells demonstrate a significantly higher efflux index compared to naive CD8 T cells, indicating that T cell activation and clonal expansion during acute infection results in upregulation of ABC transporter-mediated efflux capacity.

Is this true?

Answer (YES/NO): YES